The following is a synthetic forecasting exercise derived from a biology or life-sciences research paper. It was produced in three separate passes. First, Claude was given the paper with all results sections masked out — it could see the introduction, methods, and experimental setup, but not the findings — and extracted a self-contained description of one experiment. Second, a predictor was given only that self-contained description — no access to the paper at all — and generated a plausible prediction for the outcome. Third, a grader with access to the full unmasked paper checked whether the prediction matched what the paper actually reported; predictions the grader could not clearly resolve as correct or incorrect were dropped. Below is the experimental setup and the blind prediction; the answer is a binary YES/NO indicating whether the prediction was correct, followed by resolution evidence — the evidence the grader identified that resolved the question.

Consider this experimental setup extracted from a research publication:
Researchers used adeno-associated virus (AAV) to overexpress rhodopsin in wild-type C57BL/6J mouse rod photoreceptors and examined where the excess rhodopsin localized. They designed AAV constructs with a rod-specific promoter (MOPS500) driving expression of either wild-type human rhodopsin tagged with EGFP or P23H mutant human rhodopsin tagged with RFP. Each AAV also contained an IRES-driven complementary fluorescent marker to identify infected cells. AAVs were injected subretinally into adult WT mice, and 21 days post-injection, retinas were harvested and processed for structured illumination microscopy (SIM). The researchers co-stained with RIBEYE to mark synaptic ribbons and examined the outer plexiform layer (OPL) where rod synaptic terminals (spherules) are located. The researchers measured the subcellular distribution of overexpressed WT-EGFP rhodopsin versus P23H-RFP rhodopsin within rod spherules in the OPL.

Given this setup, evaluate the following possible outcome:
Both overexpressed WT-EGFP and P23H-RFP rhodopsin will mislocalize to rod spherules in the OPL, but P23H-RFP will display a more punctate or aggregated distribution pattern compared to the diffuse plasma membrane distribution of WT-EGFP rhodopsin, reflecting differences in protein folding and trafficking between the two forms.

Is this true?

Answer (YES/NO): NO